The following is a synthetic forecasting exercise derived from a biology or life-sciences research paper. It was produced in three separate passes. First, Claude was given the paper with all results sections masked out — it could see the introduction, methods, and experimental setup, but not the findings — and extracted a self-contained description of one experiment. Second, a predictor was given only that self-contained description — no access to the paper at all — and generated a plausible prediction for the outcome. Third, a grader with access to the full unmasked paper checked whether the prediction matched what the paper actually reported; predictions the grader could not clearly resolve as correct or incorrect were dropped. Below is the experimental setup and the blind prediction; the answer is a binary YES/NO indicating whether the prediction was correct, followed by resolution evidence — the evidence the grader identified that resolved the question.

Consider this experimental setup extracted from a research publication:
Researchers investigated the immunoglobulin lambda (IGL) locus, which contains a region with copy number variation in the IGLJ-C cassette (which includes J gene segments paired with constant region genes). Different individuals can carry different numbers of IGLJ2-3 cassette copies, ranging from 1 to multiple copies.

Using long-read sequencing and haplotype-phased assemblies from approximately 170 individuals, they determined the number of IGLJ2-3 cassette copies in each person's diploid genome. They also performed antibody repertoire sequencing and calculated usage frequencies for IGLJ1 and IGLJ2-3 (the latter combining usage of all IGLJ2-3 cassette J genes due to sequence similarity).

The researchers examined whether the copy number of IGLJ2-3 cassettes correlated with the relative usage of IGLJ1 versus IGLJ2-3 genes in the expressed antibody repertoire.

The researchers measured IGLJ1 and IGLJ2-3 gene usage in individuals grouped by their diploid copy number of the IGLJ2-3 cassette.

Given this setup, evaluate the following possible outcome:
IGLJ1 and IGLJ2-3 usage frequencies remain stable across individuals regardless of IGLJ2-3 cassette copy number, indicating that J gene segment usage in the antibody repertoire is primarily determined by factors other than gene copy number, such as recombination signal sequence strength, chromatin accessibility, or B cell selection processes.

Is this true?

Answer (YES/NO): NO